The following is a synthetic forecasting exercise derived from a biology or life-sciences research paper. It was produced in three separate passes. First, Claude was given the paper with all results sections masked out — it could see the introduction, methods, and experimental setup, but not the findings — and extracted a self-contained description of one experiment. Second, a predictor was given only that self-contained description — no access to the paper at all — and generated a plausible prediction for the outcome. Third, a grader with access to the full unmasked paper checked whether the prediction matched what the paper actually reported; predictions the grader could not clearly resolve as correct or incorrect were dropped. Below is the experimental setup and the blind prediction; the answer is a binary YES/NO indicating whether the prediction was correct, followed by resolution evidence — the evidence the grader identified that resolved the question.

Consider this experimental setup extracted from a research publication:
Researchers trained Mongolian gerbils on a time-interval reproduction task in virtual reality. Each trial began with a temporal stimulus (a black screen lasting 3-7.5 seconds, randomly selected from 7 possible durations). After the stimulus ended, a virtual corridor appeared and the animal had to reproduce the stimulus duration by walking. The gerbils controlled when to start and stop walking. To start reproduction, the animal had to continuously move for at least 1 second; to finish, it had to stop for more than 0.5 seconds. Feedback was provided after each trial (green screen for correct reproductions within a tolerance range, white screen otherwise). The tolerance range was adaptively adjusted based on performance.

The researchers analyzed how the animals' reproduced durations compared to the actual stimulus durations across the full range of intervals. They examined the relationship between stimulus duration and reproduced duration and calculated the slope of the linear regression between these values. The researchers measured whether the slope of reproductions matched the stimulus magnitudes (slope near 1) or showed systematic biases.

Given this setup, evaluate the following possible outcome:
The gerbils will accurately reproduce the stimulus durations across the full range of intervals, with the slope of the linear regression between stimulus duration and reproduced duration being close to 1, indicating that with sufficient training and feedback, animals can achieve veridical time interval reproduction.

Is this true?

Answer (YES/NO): NO